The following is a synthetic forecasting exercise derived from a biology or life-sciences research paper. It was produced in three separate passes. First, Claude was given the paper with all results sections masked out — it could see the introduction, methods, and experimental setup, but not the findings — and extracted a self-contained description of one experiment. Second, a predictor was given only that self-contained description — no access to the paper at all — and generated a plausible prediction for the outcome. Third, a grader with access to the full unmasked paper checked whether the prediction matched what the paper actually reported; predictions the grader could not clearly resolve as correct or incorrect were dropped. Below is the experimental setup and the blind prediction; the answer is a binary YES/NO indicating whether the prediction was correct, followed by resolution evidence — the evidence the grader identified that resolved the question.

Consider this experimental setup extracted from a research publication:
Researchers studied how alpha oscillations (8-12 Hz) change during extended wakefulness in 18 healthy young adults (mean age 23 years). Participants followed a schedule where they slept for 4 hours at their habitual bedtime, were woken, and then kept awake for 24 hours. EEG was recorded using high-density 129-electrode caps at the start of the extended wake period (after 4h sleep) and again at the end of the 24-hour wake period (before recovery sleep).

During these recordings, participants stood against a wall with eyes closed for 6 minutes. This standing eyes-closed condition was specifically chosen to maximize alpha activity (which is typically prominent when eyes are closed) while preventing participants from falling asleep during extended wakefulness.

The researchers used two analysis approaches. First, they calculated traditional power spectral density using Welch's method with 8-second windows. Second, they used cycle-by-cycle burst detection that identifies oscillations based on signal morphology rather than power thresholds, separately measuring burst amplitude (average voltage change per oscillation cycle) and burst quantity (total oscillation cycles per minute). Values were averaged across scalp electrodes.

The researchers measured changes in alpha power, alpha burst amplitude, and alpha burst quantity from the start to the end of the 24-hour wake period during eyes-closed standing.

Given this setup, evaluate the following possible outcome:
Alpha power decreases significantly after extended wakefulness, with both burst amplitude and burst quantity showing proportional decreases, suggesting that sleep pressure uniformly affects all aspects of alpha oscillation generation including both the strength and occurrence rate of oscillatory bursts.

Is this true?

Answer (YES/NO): NO